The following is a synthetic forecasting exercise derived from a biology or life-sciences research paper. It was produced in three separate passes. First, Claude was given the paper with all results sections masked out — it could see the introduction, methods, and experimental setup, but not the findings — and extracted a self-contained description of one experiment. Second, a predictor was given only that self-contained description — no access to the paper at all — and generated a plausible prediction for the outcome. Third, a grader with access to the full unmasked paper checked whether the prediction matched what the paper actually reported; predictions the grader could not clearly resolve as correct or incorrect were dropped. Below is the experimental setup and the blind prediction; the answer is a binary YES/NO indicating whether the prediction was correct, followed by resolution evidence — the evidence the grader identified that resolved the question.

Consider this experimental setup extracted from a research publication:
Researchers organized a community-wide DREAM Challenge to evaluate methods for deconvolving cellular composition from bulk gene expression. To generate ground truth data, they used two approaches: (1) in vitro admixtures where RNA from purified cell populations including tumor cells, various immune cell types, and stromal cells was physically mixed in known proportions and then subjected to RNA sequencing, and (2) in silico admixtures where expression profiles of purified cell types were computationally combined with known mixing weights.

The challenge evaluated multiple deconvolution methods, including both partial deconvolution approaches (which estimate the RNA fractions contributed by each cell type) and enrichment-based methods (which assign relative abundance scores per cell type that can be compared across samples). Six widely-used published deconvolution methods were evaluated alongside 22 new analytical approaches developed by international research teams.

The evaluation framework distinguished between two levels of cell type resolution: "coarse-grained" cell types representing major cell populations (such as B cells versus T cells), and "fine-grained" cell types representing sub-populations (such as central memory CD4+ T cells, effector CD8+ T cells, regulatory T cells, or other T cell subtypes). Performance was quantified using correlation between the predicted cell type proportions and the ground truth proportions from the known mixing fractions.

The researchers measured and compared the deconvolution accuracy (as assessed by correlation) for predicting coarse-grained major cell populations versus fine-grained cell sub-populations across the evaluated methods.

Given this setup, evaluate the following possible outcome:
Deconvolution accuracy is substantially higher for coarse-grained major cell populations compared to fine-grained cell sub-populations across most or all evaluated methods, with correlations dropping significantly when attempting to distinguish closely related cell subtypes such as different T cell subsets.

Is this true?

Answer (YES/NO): YES